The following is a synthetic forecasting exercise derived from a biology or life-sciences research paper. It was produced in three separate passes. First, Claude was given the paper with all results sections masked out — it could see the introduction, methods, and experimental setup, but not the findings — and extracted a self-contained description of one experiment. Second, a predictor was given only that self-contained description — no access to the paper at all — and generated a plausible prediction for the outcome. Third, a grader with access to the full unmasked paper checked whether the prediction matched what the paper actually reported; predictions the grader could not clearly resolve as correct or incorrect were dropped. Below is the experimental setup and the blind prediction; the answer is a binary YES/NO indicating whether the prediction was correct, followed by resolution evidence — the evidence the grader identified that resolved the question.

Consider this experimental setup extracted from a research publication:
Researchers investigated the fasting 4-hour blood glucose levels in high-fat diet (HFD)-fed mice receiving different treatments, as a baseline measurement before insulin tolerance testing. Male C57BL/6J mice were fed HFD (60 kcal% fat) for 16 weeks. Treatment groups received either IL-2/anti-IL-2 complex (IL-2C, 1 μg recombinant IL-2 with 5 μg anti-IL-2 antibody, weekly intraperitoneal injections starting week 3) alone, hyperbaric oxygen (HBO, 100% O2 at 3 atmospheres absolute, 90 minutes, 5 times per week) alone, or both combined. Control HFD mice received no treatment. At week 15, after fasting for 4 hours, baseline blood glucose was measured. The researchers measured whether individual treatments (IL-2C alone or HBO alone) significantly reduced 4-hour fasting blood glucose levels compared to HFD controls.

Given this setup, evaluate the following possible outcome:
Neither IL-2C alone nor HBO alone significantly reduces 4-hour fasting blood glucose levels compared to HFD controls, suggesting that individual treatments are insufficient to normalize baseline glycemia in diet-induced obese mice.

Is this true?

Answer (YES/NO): NO